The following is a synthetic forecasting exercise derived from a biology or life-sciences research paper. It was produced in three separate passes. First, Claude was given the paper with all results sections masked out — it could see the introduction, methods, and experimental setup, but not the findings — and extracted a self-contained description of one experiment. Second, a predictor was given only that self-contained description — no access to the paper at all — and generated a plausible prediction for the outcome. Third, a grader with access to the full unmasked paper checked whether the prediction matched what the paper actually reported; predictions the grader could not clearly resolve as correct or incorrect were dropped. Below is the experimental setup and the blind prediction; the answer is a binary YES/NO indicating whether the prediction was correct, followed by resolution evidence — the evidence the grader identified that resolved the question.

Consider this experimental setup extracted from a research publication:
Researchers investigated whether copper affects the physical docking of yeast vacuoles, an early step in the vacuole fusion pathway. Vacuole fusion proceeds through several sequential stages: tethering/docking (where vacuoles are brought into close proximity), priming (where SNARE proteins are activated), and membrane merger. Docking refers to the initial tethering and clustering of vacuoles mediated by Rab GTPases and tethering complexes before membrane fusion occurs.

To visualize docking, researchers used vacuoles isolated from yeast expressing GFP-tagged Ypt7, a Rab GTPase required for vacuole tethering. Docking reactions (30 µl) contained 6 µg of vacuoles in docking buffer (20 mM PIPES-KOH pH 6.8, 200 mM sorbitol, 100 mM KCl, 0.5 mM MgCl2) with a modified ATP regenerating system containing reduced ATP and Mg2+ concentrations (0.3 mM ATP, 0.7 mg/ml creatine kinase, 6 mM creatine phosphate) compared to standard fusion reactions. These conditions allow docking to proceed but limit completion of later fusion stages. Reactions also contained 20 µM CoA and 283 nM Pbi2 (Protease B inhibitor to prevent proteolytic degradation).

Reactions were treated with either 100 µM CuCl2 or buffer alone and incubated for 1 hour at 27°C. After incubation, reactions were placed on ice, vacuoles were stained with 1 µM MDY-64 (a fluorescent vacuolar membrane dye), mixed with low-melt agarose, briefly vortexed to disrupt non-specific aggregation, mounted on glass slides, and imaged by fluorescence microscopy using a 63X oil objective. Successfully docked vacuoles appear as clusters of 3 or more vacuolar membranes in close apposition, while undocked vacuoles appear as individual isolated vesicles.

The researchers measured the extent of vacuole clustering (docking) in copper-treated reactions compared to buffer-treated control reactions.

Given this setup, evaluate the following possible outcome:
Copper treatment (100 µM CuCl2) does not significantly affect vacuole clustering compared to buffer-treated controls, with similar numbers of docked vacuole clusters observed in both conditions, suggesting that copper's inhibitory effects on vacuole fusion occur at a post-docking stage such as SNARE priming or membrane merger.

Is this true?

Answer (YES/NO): NO